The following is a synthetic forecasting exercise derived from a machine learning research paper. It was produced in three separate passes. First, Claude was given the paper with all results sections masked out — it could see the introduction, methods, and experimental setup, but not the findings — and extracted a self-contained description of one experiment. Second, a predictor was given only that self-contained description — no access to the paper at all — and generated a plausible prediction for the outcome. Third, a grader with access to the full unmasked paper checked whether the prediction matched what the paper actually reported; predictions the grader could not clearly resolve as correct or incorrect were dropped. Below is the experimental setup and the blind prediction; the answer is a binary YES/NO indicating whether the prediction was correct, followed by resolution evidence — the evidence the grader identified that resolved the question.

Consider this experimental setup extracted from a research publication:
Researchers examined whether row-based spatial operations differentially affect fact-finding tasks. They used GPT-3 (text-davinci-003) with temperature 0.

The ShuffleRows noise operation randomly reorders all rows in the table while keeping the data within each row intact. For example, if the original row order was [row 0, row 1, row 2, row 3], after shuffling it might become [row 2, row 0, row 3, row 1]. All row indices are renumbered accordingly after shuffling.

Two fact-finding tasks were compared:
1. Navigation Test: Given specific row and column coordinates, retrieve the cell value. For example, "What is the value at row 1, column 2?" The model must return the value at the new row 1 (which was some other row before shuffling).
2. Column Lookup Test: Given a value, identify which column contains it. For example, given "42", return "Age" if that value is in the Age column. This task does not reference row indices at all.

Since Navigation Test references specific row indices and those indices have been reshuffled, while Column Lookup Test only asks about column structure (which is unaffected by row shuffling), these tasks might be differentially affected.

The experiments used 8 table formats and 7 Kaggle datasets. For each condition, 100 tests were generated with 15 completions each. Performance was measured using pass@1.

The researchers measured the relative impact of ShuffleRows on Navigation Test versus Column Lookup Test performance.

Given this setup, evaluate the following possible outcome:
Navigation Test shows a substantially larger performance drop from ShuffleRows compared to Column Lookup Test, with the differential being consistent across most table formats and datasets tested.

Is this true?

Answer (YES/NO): NO